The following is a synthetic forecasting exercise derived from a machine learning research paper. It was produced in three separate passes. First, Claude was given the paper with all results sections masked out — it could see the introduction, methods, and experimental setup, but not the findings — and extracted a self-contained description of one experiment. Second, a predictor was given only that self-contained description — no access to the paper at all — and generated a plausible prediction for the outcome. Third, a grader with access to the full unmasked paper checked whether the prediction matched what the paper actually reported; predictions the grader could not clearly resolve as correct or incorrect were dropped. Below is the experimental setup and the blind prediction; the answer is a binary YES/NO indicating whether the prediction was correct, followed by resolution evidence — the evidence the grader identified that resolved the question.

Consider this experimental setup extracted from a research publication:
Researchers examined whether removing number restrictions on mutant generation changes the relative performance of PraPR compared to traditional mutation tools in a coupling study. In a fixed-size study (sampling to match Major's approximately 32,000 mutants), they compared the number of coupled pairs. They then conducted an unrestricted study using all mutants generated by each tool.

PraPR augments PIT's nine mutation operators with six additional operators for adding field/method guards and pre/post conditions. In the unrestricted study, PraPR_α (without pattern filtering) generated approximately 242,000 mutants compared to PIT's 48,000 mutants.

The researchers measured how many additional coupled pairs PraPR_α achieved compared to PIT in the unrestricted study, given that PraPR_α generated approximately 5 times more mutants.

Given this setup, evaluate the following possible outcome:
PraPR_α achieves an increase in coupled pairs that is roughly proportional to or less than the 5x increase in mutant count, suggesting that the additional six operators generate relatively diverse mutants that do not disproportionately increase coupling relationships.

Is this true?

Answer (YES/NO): YES